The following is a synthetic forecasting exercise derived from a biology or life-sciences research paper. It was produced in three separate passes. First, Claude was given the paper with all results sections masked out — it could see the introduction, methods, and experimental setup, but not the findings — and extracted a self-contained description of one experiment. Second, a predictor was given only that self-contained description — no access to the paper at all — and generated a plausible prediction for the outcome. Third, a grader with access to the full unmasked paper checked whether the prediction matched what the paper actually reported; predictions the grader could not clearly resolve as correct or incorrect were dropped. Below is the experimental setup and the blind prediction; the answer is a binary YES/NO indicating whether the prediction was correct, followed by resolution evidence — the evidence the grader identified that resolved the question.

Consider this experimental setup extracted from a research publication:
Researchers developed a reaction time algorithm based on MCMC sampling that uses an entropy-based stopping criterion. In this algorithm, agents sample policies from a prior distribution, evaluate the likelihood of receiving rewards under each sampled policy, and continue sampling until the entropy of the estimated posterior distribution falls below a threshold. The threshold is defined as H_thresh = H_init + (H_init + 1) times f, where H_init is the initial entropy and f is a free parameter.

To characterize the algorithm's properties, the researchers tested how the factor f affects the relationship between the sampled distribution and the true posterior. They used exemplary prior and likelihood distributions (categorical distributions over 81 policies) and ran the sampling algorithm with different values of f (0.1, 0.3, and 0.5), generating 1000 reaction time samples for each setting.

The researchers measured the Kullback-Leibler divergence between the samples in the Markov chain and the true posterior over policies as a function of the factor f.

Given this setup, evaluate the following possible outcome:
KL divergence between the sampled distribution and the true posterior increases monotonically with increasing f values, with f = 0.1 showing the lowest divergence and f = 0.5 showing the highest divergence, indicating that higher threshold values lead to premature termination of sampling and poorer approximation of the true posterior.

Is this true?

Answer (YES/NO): NO